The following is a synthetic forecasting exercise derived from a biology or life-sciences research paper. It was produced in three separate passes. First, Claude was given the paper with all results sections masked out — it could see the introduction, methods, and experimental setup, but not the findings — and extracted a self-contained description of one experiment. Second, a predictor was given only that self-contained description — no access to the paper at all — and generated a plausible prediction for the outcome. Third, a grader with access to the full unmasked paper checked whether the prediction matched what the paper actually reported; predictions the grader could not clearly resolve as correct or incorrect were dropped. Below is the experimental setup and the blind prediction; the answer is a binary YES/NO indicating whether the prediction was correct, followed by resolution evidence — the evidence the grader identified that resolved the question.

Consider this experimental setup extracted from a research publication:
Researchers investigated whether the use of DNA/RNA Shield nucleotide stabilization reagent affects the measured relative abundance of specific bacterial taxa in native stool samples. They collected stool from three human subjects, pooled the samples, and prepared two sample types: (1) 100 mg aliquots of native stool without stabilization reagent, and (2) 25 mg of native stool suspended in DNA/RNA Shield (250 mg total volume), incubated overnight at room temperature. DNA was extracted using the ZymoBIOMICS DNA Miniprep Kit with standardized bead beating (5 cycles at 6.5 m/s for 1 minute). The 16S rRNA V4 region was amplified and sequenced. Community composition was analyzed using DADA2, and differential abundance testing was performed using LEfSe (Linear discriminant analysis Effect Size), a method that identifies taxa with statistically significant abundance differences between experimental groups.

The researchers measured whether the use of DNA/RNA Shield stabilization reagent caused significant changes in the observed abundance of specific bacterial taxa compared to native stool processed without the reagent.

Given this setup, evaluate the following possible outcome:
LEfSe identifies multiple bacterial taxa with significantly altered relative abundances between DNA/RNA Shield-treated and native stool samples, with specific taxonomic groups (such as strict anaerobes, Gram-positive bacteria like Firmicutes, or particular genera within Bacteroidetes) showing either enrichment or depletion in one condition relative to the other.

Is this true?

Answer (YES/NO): YES